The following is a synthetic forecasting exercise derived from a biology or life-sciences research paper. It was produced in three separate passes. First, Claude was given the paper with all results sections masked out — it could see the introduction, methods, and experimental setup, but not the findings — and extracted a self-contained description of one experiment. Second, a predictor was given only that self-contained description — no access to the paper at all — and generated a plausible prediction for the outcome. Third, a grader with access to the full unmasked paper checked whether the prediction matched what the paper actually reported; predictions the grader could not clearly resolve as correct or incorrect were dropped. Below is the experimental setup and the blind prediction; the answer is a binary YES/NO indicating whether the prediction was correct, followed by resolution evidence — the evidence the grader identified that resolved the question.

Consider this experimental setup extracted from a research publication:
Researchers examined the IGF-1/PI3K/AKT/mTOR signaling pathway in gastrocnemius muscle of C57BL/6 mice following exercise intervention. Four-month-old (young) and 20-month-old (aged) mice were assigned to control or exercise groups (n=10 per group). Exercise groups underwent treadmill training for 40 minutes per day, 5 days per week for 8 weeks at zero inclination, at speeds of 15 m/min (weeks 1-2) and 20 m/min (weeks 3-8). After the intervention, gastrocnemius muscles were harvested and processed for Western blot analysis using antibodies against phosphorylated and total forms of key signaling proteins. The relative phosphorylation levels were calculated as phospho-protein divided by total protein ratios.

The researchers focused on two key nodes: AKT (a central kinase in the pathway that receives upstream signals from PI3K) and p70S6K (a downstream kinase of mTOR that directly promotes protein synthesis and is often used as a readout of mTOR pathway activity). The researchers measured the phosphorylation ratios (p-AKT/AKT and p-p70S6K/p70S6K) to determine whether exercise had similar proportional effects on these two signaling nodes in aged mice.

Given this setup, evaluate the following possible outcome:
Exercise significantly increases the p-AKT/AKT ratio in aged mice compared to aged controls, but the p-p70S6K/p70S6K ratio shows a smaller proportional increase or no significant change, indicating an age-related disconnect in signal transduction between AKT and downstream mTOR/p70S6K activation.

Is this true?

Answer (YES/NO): NO